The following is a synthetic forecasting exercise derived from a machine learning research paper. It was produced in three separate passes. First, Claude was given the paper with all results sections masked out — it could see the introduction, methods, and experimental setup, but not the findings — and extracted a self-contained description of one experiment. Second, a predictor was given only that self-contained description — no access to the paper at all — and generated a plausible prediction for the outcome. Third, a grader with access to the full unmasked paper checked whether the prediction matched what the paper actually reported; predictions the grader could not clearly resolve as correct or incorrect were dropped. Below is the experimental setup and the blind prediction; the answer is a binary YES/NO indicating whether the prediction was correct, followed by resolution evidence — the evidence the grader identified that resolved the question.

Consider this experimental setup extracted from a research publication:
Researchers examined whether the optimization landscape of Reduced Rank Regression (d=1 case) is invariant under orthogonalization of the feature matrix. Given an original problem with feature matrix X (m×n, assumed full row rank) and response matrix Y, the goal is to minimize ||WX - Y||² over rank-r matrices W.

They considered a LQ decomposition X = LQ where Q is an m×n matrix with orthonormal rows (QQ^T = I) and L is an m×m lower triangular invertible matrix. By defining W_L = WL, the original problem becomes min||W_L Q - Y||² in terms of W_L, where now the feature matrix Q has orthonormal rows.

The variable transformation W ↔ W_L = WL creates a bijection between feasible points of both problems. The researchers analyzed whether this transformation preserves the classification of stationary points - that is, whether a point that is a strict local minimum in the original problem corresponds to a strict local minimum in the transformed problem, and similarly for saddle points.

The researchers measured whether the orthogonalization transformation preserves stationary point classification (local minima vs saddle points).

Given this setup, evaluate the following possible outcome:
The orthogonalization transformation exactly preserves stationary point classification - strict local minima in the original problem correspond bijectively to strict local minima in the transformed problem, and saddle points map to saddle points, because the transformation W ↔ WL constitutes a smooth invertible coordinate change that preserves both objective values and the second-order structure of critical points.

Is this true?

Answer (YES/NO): YES